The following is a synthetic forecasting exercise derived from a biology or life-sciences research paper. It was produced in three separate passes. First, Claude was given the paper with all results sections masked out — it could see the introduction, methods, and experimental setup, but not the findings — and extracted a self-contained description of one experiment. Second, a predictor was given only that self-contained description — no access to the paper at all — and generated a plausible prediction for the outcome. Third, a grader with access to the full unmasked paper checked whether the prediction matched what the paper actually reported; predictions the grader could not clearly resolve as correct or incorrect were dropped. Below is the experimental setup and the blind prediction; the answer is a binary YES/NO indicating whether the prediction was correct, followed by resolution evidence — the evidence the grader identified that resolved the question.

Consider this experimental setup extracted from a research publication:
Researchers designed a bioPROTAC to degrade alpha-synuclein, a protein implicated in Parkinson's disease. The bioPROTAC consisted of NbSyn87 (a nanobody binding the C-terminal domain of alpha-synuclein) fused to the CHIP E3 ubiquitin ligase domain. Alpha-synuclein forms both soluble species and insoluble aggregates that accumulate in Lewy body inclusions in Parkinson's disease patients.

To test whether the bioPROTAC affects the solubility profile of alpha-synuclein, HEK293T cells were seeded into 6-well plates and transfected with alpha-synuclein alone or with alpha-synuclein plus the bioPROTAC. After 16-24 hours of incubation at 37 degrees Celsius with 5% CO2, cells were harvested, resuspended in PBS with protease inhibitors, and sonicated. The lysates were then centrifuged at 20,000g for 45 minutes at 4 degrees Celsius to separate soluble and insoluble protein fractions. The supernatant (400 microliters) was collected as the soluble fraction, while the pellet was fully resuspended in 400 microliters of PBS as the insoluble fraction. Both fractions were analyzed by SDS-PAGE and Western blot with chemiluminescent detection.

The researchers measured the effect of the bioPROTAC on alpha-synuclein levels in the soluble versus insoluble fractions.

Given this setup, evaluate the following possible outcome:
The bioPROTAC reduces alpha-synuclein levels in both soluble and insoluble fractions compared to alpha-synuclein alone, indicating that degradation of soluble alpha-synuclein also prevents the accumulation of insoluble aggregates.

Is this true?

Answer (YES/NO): YES